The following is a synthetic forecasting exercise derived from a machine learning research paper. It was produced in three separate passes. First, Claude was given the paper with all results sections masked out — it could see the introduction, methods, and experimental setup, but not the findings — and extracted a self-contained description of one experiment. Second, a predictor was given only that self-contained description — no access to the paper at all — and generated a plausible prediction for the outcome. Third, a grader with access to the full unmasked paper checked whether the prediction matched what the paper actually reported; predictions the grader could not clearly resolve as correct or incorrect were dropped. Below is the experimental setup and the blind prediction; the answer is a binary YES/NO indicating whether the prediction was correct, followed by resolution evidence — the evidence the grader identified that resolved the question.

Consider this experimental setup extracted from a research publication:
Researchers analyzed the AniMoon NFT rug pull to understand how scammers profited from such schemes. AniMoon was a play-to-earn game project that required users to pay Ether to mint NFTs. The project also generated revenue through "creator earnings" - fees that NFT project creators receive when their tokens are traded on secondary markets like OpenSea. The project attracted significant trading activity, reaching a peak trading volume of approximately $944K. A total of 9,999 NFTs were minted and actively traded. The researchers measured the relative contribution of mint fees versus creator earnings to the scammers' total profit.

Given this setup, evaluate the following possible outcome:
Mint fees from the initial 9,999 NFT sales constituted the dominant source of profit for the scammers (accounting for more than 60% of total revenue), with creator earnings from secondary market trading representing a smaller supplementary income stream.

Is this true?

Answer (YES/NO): YES